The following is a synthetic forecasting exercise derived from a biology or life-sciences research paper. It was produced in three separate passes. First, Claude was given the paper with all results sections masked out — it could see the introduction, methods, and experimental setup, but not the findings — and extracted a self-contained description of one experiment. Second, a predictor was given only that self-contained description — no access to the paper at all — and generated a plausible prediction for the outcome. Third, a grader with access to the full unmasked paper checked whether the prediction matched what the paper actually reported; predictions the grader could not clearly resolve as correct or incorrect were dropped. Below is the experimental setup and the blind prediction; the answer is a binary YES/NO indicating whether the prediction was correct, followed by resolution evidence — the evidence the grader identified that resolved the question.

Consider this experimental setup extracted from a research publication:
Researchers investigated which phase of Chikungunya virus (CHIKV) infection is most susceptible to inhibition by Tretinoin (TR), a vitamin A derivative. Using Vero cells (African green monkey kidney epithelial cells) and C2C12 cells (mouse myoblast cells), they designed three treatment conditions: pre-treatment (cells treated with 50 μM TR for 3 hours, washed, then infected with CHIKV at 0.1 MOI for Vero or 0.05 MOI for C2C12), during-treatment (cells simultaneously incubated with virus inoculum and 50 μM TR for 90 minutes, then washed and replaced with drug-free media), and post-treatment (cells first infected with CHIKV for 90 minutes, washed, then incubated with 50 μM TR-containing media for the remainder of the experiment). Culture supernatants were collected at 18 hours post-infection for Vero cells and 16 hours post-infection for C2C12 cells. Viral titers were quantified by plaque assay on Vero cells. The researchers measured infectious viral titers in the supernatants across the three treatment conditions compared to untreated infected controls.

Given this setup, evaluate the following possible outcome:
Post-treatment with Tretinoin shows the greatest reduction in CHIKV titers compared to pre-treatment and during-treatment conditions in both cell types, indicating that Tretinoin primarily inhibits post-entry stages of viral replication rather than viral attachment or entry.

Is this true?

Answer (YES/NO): YES